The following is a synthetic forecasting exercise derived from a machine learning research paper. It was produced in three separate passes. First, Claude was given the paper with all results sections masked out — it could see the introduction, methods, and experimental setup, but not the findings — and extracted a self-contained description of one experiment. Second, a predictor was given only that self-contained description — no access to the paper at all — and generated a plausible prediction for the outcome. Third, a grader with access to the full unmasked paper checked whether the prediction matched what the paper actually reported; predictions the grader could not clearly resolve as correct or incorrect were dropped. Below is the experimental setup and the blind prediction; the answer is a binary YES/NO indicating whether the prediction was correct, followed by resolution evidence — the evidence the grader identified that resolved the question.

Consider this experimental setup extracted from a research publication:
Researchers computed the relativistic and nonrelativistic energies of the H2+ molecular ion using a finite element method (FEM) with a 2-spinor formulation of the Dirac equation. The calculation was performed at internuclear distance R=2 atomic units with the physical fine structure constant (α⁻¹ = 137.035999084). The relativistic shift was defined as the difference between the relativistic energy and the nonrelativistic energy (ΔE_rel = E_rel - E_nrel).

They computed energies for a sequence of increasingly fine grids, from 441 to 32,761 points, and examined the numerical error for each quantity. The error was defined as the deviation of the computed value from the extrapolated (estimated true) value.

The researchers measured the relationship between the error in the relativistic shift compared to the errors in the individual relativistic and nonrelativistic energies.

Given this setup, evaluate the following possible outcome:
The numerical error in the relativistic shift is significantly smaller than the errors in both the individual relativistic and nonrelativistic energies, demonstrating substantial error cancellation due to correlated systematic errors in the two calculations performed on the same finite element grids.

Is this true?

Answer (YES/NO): YES